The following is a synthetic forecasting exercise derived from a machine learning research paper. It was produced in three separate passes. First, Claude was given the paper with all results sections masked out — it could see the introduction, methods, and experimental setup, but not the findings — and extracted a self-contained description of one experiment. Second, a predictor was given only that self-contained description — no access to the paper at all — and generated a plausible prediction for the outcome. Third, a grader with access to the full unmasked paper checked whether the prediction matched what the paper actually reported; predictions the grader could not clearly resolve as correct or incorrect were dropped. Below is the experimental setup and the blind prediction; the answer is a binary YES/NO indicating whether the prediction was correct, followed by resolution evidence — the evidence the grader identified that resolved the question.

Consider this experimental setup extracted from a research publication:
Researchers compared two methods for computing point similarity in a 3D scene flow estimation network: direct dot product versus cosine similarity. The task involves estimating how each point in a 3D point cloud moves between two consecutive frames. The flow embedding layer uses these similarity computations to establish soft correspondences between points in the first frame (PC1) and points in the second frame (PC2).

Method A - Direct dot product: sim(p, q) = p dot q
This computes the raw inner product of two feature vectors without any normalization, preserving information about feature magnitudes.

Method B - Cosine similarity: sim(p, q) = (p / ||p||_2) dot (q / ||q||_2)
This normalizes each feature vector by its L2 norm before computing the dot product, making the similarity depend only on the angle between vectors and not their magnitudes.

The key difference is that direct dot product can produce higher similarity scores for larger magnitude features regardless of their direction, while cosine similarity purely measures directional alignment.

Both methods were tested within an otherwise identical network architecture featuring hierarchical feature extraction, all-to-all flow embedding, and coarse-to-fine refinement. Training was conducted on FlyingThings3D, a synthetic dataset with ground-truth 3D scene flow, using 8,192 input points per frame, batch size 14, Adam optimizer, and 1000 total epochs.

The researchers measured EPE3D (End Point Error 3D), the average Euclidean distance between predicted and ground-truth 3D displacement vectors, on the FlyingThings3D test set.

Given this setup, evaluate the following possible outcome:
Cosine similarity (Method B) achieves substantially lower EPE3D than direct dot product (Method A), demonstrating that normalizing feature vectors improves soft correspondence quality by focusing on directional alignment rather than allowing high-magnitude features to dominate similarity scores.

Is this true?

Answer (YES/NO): NO